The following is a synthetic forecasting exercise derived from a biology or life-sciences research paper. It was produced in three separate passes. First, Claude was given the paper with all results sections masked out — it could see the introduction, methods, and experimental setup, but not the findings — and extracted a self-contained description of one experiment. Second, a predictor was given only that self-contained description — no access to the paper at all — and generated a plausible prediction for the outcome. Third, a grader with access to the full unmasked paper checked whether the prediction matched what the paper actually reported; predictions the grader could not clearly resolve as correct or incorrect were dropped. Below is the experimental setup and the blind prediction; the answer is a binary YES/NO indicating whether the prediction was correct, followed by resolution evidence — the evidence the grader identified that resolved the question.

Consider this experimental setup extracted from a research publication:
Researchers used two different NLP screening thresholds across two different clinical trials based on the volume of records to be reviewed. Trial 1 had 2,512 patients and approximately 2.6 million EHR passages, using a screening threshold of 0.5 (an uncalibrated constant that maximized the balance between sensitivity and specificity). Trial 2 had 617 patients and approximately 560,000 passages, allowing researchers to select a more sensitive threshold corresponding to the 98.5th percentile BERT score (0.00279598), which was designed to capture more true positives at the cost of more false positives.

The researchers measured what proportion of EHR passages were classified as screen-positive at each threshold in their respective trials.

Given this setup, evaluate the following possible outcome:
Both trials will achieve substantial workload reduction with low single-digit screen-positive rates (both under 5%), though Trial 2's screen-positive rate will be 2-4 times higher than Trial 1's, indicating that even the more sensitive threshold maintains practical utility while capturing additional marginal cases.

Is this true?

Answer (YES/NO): YES